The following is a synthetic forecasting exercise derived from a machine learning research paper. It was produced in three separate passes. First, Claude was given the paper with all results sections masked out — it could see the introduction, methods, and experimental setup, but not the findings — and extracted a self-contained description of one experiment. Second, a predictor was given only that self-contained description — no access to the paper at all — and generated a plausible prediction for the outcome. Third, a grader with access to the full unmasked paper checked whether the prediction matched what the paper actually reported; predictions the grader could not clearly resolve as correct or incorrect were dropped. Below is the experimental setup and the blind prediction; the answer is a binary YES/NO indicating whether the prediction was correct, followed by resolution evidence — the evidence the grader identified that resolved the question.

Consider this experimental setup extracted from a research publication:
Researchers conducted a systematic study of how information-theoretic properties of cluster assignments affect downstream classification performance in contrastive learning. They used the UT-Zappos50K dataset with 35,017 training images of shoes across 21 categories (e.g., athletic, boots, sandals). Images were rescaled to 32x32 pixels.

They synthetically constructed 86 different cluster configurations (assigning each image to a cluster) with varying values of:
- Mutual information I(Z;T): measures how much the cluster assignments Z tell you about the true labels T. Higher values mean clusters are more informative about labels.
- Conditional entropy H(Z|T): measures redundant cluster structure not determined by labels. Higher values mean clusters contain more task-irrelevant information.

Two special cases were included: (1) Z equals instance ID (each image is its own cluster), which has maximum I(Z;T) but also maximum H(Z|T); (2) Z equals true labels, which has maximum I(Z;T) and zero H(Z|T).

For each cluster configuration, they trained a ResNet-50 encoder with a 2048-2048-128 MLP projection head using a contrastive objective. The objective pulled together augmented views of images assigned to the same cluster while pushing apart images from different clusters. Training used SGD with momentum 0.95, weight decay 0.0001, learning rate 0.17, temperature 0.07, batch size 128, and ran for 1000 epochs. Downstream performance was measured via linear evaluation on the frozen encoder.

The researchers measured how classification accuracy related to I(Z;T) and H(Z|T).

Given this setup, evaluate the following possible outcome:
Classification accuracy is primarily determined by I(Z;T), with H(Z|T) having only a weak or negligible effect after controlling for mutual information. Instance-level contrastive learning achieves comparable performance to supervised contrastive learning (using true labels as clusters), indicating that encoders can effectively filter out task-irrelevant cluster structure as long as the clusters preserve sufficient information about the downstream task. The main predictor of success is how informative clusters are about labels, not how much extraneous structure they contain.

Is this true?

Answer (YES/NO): NO